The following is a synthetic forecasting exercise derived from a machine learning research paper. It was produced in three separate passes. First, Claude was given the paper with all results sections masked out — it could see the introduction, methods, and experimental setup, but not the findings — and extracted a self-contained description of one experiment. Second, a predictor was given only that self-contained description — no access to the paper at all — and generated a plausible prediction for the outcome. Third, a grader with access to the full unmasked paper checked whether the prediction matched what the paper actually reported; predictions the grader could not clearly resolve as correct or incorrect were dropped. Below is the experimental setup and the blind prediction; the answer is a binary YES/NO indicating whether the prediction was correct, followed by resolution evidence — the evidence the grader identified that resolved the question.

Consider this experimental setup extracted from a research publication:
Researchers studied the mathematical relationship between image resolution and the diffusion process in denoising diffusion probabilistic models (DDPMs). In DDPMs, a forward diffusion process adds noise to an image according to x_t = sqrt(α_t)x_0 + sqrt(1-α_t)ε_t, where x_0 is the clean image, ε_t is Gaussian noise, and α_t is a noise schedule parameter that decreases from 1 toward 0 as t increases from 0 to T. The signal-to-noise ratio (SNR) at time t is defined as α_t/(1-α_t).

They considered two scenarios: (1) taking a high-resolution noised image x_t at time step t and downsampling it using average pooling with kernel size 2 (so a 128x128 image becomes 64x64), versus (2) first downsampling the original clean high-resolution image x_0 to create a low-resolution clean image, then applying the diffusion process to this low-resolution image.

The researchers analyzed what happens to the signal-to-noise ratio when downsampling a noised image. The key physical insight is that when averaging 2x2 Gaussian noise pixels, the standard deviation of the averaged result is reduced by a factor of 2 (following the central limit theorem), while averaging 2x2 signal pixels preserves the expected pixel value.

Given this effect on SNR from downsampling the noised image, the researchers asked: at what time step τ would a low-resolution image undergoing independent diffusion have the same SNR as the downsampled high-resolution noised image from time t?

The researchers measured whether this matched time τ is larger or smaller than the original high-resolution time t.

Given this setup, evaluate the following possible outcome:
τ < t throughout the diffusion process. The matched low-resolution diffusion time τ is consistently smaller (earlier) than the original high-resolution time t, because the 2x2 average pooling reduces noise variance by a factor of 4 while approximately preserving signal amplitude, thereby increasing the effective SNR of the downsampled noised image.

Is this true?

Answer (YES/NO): YES